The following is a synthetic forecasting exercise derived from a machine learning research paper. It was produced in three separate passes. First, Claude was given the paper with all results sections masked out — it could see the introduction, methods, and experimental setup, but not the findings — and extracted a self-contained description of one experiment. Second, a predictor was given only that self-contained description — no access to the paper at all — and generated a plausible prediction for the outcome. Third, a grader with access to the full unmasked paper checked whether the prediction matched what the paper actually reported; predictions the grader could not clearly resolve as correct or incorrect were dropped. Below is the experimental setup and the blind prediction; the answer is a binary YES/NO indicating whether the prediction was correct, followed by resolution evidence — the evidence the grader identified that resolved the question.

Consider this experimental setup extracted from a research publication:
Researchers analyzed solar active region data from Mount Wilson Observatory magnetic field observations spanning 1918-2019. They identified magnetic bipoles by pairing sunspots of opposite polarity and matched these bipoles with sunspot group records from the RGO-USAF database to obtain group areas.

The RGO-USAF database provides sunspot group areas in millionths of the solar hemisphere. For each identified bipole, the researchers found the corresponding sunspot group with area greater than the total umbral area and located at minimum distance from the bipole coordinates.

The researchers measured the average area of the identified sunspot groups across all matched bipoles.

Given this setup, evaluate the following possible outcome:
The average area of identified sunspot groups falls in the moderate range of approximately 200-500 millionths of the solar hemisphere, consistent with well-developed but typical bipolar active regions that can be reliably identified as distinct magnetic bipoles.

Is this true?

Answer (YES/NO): YES